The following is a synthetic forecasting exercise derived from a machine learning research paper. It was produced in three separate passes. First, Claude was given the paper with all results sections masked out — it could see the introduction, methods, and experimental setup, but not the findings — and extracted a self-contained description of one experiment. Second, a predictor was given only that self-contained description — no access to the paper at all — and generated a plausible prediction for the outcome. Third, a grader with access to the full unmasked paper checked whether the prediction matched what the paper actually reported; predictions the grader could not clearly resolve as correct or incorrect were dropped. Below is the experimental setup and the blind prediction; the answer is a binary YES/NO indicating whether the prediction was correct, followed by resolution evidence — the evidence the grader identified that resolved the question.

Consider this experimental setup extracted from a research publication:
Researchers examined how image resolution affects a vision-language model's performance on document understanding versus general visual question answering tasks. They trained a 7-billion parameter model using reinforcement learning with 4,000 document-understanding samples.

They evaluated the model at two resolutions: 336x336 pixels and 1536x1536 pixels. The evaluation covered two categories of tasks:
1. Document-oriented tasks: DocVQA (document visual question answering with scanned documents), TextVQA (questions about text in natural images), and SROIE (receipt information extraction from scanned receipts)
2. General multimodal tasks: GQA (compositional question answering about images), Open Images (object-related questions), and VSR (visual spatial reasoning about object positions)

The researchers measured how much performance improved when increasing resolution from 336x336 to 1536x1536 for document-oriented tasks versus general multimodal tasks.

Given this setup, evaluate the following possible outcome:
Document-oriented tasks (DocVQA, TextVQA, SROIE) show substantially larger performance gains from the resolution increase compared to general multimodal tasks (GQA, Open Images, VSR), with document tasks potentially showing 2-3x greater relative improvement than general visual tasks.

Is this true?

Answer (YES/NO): NO